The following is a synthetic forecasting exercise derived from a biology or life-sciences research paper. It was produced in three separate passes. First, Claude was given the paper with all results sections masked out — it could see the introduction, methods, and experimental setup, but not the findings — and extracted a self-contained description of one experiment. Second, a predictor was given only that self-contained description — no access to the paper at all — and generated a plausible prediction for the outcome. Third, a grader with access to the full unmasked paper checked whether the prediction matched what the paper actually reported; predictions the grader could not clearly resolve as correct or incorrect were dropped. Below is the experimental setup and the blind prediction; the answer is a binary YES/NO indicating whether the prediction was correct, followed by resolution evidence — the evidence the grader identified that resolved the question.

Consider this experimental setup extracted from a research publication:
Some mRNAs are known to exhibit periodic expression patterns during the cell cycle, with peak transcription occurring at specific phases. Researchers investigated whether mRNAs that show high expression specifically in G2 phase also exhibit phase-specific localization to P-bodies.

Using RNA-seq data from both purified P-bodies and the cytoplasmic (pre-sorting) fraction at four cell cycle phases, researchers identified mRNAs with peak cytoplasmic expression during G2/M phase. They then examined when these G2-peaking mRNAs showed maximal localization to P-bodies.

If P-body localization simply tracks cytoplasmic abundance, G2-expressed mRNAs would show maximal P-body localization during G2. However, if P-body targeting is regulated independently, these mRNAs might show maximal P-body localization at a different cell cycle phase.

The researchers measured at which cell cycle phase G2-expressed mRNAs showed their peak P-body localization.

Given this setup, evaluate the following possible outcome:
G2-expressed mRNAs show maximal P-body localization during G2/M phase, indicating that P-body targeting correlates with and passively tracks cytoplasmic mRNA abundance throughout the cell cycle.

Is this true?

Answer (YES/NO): NO